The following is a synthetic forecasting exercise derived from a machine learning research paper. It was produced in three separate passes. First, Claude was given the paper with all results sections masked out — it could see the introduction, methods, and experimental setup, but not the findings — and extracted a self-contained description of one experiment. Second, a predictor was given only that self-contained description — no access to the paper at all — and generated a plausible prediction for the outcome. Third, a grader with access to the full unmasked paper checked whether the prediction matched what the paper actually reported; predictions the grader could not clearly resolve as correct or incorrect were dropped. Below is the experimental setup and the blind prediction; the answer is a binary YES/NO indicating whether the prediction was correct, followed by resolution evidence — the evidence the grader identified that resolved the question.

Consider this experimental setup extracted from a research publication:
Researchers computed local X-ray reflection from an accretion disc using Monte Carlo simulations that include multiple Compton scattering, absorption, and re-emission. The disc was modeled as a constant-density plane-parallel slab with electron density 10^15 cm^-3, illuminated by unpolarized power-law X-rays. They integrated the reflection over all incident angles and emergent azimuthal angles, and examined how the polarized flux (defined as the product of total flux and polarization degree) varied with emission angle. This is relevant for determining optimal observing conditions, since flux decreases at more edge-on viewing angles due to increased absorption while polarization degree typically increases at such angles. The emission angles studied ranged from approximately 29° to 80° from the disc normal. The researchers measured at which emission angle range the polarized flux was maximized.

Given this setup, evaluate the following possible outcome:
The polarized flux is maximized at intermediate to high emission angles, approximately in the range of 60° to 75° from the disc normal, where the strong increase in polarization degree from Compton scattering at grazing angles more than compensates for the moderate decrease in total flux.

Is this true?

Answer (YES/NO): NO